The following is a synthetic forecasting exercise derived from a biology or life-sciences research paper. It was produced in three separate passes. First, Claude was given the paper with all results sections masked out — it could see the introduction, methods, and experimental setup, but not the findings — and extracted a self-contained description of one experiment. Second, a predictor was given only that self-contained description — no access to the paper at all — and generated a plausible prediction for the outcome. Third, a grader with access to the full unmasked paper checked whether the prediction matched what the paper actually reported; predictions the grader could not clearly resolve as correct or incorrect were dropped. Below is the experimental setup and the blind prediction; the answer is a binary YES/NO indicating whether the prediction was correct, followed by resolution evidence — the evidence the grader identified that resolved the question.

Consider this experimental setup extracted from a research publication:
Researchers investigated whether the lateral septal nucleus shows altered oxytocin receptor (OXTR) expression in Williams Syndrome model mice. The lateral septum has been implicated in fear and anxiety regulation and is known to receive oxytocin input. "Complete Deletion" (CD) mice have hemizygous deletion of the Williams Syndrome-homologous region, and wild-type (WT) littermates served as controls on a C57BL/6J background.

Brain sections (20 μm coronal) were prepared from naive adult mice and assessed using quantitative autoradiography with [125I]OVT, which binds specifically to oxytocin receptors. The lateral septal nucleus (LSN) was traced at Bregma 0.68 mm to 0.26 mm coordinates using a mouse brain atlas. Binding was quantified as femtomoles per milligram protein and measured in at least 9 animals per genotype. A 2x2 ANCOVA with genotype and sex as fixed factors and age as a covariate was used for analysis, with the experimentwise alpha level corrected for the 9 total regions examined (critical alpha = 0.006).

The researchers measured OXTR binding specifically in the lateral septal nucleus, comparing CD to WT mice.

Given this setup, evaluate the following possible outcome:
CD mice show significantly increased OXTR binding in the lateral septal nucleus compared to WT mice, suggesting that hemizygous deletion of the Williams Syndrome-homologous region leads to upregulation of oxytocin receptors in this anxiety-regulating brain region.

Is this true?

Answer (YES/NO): NO